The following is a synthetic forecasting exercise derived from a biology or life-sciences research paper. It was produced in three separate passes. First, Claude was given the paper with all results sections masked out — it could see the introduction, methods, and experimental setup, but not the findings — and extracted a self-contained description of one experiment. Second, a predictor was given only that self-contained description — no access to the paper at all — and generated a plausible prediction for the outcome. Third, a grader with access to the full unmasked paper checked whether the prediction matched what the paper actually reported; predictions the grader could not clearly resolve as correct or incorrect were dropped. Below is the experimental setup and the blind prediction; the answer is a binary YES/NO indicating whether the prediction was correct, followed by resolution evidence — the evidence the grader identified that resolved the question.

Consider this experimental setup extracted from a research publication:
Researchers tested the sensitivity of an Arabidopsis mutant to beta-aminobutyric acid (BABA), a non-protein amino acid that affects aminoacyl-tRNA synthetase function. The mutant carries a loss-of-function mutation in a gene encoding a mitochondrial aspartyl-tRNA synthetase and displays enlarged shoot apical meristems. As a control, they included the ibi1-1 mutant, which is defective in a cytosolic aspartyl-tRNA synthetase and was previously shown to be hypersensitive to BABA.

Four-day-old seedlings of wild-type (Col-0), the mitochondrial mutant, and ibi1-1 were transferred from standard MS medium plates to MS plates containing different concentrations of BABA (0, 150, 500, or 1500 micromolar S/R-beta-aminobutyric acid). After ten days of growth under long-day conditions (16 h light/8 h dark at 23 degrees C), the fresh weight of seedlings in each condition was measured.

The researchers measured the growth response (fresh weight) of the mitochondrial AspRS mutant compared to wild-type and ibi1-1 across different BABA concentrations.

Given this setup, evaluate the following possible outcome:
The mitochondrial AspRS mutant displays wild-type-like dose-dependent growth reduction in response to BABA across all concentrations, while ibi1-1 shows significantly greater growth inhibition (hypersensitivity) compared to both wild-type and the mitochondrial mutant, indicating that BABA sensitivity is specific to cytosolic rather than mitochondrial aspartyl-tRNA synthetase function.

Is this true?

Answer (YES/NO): YES